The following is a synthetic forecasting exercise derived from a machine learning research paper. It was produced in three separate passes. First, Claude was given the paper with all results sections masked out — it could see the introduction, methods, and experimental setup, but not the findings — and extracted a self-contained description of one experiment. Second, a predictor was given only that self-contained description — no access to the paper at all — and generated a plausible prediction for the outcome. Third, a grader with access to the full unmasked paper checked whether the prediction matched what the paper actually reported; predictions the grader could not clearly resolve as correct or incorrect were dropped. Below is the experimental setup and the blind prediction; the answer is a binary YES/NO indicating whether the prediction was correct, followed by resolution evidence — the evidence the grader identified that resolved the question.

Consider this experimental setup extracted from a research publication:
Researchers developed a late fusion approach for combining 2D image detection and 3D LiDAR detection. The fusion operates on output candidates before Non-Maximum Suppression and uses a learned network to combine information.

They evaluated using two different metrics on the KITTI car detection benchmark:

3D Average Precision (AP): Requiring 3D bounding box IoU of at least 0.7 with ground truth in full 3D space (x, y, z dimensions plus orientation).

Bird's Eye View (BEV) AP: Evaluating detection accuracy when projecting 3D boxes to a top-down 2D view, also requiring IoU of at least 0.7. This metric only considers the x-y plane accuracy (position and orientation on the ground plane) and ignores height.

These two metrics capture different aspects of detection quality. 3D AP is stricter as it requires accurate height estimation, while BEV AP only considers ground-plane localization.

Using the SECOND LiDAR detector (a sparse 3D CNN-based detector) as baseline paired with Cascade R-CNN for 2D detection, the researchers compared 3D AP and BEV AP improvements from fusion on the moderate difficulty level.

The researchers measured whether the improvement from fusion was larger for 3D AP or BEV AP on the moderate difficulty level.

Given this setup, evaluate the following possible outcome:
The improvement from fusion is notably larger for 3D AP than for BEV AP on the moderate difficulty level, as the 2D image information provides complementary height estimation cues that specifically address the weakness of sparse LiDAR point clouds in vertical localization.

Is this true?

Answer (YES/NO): NO